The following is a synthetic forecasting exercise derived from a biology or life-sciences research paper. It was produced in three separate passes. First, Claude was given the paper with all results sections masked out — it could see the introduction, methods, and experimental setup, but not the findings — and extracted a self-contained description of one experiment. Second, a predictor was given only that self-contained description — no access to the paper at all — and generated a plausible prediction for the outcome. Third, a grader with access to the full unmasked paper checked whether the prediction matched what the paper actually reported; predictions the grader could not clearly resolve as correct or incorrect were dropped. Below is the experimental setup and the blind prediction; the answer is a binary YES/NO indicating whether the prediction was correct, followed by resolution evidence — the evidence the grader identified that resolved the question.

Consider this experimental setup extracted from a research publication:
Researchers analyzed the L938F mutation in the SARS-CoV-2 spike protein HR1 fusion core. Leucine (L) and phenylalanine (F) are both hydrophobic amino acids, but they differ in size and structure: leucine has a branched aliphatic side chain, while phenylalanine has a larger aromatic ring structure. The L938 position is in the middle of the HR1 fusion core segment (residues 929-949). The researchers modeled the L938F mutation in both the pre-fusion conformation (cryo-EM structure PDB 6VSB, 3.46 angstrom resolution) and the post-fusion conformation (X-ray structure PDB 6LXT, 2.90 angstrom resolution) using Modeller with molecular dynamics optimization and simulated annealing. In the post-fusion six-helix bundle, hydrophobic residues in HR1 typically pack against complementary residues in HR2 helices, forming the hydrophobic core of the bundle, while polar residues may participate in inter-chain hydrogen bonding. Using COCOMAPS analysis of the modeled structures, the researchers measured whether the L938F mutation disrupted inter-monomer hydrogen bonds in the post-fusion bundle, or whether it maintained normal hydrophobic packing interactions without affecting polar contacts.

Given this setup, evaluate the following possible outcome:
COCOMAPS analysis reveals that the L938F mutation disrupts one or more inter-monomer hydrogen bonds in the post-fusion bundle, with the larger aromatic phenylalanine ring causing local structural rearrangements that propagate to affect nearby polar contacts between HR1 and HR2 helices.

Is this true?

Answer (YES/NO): NO